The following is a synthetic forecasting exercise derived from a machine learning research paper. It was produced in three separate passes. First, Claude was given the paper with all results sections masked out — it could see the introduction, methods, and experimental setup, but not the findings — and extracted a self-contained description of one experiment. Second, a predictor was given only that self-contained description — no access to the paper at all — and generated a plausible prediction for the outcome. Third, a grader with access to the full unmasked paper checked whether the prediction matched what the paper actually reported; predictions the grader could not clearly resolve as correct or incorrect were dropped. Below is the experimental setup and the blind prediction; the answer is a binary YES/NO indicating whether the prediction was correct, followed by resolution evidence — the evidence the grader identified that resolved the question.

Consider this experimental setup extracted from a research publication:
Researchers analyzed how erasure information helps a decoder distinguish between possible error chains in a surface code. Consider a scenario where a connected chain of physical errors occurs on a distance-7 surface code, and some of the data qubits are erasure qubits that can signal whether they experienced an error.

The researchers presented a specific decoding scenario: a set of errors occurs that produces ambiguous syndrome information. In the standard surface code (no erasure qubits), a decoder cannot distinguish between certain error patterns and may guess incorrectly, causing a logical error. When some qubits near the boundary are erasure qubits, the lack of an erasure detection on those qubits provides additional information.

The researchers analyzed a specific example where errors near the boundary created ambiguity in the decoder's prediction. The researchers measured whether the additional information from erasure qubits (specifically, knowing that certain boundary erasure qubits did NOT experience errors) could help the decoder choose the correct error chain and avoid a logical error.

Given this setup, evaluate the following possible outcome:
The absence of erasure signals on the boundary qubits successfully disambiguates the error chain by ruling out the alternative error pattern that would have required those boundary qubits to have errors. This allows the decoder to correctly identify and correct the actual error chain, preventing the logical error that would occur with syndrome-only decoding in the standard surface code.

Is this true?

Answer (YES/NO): YES